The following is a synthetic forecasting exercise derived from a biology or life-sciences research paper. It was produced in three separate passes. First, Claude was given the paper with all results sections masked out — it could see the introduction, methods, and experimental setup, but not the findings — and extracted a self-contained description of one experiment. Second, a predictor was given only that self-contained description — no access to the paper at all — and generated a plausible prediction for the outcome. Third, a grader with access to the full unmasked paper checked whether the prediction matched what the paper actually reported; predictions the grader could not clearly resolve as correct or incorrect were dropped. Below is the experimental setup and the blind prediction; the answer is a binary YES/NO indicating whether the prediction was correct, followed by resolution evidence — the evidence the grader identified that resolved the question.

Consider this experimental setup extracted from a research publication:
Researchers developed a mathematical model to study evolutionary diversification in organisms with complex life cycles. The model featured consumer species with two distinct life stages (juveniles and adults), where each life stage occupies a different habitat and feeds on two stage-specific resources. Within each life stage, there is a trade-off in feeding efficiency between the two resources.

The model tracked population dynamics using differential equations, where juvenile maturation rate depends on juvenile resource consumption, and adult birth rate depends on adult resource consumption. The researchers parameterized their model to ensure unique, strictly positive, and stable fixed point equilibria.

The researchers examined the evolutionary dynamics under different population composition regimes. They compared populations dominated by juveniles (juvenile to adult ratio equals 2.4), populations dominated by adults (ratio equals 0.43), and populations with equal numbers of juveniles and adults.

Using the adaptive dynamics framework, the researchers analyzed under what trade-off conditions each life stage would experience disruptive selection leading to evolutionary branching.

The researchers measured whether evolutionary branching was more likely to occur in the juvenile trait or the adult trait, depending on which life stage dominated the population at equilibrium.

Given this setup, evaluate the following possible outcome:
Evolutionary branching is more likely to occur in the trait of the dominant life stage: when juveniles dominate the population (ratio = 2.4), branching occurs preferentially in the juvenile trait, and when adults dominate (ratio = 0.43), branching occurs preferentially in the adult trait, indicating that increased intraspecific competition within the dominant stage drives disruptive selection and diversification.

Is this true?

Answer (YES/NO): YES